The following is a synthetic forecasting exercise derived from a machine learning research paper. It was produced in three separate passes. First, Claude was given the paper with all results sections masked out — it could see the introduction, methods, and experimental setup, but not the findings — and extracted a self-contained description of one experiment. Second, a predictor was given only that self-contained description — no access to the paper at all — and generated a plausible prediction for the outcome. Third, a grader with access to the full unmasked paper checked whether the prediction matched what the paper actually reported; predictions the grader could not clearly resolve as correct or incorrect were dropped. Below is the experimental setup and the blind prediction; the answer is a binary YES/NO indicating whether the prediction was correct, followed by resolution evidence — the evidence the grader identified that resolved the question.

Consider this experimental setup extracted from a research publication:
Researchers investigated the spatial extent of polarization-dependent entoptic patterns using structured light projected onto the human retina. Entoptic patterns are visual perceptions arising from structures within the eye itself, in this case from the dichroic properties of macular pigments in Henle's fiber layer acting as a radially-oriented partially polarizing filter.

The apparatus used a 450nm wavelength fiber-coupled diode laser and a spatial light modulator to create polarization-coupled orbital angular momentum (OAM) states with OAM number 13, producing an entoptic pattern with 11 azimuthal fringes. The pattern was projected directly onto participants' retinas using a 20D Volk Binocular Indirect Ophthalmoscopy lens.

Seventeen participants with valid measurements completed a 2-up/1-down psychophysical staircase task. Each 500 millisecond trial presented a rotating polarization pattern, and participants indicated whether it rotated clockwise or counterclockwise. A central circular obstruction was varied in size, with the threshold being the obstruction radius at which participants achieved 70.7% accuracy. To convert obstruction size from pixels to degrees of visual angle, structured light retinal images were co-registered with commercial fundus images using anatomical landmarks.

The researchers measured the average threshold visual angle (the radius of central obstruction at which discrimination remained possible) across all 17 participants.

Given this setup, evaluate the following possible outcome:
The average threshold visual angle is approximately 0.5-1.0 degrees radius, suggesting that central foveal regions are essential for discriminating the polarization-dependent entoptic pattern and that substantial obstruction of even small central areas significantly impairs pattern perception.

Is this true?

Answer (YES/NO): NO